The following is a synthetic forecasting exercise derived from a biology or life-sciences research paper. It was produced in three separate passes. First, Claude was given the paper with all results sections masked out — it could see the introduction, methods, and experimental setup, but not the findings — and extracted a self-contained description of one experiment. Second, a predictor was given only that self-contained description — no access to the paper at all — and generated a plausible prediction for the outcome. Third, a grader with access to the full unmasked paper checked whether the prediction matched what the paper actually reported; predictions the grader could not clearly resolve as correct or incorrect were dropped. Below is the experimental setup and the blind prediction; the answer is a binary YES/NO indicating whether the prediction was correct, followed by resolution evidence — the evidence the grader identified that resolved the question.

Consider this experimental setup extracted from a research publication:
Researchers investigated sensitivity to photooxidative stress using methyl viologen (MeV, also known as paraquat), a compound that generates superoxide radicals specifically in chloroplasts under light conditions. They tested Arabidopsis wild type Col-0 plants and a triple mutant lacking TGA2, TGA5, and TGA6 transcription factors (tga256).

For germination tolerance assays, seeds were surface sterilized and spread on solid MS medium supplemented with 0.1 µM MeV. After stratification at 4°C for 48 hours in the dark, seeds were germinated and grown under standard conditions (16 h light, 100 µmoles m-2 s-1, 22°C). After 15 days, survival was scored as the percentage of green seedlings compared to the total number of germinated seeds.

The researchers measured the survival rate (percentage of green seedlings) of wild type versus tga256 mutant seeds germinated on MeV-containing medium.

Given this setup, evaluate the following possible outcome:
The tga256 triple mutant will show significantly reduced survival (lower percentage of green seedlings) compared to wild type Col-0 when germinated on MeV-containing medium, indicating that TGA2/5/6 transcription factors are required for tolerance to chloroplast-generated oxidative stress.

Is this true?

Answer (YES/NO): YES